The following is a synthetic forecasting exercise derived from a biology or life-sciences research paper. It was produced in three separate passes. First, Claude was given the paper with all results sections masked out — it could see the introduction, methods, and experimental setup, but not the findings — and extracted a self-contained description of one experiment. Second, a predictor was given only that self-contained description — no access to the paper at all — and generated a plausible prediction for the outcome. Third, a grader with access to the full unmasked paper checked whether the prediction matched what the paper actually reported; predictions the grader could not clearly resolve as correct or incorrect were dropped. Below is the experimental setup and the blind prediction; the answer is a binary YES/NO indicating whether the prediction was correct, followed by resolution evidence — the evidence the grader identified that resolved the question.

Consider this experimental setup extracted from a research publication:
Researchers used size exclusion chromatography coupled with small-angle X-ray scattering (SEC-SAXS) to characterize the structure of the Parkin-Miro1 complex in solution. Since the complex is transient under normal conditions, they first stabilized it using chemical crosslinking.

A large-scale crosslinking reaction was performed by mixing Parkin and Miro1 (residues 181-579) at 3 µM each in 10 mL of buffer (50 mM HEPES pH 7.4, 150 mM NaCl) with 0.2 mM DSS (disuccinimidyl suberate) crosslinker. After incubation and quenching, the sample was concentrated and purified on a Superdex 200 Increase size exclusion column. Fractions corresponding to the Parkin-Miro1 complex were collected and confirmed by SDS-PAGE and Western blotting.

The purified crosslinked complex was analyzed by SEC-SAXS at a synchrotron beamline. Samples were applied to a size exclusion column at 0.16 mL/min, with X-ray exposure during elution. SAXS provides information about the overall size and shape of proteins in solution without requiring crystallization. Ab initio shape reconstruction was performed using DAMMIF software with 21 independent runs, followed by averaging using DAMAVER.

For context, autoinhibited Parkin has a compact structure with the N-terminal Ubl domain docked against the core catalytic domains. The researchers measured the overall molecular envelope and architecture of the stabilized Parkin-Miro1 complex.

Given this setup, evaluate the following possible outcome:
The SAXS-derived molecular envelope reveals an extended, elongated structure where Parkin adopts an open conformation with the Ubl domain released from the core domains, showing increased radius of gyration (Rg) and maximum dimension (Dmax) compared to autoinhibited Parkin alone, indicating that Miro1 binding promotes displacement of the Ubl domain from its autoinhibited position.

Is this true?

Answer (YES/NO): NO